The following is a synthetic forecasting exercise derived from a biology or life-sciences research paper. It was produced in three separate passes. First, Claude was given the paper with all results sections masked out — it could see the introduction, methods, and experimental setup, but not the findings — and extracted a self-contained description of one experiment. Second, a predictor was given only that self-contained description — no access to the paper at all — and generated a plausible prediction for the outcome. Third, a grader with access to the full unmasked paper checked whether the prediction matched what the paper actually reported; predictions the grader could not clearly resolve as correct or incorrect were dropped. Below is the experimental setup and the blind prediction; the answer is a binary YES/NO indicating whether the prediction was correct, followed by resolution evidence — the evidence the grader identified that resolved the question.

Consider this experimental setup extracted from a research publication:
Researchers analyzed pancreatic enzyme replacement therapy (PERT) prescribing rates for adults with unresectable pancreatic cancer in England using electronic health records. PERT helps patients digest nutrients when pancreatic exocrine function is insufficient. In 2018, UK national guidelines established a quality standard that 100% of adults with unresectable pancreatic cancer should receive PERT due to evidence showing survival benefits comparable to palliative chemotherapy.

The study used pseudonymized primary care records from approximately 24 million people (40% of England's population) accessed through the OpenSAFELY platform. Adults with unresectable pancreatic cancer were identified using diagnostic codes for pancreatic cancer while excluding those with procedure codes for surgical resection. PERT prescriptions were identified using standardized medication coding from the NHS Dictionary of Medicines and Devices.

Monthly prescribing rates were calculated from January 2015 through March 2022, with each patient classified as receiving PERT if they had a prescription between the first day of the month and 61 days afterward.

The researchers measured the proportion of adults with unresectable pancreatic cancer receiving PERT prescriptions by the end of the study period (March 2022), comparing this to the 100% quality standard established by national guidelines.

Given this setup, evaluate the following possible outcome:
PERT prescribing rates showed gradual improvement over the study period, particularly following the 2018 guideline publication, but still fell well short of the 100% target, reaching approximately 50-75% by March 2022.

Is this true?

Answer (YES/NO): NO